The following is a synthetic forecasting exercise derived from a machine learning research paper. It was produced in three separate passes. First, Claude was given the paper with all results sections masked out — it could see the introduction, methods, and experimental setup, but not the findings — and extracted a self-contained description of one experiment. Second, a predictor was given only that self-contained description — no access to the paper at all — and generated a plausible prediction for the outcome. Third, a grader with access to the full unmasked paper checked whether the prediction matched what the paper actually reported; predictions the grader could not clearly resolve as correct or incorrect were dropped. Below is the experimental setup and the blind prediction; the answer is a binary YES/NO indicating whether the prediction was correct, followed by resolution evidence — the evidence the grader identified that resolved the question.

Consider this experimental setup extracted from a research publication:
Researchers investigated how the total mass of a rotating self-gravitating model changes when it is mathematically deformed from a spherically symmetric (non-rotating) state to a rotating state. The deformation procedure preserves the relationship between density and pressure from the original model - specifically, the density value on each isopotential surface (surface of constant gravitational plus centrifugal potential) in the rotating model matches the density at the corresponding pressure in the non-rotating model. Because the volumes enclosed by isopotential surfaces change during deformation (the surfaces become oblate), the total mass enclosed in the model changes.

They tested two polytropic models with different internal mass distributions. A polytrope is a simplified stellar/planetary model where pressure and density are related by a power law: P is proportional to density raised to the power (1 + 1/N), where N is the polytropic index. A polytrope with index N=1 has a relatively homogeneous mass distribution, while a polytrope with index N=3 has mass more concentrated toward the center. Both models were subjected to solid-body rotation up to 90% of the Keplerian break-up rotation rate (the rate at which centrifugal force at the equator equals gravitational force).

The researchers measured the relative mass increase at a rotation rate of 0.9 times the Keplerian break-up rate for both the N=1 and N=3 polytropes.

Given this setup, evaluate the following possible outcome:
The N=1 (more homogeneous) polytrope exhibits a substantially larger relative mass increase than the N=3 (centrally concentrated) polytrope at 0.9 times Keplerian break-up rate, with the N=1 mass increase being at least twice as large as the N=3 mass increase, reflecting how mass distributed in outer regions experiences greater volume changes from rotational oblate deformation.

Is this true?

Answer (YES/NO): YES